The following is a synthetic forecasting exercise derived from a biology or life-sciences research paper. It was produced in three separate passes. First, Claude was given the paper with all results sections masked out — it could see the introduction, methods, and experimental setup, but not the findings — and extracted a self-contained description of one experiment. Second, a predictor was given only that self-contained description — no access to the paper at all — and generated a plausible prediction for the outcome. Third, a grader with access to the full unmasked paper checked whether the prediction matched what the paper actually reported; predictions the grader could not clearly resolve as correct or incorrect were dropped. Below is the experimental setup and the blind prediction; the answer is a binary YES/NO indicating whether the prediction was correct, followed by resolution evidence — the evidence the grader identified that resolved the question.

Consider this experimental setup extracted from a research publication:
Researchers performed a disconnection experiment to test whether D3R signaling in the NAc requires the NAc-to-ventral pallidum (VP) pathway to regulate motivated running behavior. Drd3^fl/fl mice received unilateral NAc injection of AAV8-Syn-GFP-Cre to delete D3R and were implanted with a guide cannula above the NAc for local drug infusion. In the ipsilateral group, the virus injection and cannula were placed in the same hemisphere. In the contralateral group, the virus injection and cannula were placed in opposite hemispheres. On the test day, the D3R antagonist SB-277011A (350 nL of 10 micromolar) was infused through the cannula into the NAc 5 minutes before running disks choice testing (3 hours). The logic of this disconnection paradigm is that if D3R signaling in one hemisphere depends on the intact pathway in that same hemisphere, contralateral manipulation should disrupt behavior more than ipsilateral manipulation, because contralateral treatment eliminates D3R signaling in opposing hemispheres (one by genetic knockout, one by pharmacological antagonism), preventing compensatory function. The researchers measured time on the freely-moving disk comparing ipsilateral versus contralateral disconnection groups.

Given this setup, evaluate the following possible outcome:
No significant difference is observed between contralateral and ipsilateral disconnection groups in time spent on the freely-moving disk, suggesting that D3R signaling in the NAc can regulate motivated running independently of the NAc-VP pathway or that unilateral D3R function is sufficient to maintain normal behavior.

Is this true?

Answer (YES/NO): NO